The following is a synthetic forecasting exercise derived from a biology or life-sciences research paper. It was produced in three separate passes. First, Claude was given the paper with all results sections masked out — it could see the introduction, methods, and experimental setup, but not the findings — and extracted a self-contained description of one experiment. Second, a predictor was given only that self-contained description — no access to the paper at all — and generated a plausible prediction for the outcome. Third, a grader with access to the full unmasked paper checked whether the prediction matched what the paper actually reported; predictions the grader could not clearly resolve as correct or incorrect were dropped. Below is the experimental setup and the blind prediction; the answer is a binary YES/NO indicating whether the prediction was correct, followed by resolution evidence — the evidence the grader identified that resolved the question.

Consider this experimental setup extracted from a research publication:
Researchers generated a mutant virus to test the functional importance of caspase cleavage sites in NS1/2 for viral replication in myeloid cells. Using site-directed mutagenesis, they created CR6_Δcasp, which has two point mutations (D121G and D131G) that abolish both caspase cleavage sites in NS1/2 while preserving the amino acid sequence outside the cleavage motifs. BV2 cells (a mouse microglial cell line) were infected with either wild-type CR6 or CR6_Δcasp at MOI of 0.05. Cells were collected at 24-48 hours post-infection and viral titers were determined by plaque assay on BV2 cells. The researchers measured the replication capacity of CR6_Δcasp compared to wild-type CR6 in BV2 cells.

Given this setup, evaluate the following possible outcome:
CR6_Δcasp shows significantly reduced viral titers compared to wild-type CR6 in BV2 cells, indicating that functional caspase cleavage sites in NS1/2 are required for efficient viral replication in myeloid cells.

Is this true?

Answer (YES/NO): NO